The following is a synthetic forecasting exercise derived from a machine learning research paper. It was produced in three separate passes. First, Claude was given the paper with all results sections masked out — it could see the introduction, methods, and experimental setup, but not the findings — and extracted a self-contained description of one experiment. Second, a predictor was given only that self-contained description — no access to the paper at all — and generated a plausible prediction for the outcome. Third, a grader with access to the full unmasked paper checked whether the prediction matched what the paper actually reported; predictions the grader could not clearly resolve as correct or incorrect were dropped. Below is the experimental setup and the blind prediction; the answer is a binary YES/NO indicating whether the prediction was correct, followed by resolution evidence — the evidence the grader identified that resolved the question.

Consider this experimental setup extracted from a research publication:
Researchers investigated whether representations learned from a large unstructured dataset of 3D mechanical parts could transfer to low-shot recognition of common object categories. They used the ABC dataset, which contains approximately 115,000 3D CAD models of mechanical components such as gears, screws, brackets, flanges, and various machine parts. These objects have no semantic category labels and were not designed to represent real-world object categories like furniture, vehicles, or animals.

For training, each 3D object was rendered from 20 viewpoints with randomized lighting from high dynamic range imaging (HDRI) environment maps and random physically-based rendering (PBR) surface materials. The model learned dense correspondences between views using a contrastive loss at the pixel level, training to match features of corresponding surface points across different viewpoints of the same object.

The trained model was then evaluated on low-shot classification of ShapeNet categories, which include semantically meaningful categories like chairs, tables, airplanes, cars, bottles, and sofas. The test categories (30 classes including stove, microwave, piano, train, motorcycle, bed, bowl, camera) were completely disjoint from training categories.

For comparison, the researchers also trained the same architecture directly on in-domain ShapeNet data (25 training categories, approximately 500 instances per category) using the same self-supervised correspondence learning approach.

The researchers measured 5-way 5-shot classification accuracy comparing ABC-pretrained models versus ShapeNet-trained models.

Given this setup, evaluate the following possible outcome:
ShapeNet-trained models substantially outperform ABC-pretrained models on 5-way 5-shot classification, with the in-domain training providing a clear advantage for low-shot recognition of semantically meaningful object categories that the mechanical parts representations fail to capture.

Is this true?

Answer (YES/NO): NO